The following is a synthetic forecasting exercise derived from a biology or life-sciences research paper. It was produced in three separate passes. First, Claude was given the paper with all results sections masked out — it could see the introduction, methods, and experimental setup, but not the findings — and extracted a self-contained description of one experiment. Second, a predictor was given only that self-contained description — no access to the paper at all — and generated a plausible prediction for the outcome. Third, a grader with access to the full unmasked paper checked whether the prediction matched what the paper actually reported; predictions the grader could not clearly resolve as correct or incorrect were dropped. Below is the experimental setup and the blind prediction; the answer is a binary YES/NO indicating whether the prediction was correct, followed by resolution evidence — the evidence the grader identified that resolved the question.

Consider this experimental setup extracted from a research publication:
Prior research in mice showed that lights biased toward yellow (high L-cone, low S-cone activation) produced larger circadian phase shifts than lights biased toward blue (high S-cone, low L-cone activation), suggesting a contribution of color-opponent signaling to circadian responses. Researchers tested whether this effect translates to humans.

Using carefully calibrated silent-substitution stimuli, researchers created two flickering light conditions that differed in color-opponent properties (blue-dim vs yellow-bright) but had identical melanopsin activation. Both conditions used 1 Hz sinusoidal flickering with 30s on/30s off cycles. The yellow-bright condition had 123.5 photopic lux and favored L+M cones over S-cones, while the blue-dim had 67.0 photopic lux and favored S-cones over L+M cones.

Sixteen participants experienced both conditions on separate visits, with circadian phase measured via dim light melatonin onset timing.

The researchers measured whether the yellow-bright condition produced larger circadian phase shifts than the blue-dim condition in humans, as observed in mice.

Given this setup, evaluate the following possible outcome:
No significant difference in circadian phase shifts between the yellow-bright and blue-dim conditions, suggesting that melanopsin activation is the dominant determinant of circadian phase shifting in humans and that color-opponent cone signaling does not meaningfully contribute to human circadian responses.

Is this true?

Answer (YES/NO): YES